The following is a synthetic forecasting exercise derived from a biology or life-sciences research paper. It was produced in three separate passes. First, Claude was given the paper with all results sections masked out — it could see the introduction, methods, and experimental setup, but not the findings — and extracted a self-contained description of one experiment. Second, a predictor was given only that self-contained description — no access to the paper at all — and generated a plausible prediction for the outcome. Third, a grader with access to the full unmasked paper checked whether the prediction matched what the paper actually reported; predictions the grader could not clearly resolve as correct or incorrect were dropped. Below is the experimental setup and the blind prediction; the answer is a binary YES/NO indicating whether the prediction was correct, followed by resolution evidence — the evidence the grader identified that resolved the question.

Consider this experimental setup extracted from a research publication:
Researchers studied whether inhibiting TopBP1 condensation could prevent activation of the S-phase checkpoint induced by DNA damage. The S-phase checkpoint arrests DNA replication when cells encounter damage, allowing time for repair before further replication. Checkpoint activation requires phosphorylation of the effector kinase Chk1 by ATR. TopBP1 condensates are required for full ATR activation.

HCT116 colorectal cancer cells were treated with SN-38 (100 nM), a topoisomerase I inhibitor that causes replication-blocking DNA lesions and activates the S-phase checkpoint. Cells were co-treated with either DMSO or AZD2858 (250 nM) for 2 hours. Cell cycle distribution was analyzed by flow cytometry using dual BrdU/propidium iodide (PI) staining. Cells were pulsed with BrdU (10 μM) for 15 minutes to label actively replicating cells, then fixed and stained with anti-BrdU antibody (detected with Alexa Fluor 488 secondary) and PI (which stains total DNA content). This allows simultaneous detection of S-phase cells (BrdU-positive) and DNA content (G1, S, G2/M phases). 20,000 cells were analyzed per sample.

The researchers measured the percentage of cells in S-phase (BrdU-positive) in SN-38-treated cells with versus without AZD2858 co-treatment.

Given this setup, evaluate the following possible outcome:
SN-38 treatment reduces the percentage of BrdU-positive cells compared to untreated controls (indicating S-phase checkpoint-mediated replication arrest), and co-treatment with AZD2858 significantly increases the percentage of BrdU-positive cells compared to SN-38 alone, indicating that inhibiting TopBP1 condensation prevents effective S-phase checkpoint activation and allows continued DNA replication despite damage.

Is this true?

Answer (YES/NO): YES